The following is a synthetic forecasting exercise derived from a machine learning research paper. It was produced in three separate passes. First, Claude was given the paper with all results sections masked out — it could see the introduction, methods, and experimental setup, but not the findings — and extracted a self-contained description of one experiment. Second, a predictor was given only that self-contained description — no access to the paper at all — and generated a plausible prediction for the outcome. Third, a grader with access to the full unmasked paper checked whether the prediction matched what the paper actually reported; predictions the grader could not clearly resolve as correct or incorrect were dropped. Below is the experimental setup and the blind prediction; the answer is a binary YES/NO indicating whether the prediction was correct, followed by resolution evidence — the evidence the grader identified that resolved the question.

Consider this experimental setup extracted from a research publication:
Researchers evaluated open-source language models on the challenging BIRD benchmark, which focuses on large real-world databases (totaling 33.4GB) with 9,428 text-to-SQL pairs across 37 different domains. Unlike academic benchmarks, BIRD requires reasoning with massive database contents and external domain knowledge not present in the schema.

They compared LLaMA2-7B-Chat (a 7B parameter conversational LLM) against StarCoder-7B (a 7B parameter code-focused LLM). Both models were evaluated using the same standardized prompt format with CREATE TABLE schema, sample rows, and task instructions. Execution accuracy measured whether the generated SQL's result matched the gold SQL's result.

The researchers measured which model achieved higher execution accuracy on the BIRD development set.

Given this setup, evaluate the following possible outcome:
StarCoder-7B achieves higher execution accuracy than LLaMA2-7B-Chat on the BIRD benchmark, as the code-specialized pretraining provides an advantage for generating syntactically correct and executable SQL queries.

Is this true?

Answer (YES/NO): YES